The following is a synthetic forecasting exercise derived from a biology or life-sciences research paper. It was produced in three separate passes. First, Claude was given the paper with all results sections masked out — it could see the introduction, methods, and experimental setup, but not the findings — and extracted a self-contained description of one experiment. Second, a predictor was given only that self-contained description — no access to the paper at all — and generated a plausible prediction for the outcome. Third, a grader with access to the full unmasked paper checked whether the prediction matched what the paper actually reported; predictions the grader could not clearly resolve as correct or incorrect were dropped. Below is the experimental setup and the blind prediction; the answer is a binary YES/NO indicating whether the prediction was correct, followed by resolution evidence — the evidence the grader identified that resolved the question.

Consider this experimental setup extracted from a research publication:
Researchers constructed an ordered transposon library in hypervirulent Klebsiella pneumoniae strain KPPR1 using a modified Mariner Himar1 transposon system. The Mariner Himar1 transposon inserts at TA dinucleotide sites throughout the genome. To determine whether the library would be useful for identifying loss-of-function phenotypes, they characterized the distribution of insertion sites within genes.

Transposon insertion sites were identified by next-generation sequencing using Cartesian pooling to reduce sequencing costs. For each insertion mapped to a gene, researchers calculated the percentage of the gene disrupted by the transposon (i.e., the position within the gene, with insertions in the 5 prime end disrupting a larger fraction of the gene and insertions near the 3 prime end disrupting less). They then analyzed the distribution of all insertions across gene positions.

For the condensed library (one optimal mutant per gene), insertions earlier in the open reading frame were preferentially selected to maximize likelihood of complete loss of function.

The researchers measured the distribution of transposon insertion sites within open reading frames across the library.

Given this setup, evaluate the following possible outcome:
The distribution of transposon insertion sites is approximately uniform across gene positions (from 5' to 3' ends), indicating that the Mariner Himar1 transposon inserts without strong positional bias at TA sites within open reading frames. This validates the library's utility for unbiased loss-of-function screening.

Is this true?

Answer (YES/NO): NO